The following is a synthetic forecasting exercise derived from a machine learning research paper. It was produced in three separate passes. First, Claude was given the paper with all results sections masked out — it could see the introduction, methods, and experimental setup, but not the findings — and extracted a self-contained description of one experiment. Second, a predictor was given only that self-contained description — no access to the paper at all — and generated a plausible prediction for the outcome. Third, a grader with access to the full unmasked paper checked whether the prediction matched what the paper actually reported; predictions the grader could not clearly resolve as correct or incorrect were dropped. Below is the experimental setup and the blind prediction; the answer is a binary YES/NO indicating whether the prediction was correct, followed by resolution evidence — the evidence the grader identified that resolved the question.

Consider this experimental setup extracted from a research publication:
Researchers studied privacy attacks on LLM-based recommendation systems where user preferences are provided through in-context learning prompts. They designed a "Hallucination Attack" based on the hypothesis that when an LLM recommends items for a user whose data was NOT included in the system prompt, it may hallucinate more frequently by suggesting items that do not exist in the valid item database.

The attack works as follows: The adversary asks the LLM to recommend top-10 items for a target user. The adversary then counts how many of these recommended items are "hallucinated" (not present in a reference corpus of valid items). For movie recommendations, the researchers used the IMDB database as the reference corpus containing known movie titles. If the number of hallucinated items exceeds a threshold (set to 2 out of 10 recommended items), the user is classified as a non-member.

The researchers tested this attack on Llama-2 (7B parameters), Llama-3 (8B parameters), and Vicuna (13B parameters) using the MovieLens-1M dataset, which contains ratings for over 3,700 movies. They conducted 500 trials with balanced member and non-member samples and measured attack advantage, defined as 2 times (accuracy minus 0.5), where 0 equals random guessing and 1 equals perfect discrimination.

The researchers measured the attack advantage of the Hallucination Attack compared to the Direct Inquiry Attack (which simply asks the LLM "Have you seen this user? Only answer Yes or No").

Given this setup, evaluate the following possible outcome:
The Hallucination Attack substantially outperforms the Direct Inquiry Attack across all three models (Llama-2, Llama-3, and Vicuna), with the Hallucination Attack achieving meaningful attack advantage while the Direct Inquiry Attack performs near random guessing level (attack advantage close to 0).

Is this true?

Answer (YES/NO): NO